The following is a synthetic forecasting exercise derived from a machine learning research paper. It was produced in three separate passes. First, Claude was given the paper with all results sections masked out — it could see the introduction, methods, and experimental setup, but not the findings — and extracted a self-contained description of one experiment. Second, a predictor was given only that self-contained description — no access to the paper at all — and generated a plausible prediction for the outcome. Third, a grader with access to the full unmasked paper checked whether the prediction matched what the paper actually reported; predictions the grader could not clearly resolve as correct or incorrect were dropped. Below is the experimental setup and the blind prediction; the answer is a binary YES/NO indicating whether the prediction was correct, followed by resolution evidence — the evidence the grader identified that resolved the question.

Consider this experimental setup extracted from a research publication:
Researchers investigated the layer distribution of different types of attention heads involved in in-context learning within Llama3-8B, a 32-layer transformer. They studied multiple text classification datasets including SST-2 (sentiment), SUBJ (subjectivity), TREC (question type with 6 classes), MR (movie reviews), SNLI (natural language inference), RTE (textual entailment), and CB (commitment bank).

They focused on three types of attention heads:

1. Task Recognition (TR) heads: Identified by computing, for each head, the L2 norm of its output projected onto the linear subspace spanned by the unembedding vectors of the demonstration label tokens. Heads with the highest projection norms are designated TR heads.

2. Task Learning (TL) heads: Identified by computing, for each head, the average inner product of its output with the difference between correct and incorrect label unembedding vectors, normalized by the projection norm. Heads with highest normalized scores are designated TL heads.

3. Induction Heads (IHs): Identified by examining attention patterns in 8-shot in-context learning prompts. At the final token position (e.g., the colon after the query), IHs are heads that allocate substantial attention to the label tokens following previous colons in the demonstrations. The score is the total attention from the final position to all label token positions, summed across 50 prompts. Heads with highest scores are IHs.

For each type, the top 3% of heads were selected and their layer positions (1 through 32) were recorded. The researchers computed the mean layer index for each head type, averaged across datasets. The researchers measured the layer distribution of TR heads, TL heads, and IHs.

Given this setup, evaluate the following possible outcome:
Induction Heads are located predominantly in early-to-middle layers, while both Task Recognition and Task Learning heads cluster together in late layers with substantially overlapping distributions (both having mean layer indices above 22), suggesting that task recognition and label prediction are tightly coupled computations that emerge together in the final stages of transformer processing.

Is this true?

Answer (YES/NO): NO